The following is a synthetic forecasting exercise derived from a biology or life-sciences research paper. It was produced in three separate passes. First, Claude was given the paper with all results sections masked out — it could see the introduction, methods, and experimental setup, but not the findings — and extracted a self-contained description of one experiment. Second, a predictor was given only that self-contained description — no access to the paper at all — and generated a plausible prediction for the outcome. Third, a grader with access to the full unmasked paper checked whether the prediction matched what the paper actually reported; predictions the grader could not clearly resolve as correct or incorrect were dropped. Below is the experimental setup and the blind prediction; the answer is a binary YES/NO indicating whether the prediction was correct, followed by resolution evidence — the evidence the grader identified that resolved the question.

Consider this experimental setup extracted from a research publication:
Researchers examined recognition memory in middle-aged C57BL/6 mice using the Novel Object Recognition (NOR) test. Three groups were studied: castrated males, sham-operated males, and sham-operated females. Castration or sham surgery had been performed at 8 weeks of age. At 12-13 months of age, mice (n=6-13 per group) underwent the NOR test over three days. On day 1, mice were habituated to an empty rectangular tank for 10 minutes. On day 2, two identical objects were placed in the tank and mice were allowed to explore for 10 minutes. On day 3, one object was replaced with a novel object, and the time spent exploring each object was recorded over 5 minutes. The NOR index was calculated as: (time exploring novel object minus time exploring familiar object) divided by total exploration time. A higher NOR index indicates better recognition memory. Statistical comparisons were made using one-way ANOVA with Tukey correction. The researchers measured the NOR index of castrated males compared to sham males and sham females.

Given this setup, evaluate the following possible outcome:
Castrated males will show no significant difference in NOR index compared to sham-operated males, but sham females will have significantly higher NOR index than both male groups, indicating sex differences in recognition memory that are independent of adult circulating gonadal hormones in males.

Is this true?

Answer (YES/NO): NO